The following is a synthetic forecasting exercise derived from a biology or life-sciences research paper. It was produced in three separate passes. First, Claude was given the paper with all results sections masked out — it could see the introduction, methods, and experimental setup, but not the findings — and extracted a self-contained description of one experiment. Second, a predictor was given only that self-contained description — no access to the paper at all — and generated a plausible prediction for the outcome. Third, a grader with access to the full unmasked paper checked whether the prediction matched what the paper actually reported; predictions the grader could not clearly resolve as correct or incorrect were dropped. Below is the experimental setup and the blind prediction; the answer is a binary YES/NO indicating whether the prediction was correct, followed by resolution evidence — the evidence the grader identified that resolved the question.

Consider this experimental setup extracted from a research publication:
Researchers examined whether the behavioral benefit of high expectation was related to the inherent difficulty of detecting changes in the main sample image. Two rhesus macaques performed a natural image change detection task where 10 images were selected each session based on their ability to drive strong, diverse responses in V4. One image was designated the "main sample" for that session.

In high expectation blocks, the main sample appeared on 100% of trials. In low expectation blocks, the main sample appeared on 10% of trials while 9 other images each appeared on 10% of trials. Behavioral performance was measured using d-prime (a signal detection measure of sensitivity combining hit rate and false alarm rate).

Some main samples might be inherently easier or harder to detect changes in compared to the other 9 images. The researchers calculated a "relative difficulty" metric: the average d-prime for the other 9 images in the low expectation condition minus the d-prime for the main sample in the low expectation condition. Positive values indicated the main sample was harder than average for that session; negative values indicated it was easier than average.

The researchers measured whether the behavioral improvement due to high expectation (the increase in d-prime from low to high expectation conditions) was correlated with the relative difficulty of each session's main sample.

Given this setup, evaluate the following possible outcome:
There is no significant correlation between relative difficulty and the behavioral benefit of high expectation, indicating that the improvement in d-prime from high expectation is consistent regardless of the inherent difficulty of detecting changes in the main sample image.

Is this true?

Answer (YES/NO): NO